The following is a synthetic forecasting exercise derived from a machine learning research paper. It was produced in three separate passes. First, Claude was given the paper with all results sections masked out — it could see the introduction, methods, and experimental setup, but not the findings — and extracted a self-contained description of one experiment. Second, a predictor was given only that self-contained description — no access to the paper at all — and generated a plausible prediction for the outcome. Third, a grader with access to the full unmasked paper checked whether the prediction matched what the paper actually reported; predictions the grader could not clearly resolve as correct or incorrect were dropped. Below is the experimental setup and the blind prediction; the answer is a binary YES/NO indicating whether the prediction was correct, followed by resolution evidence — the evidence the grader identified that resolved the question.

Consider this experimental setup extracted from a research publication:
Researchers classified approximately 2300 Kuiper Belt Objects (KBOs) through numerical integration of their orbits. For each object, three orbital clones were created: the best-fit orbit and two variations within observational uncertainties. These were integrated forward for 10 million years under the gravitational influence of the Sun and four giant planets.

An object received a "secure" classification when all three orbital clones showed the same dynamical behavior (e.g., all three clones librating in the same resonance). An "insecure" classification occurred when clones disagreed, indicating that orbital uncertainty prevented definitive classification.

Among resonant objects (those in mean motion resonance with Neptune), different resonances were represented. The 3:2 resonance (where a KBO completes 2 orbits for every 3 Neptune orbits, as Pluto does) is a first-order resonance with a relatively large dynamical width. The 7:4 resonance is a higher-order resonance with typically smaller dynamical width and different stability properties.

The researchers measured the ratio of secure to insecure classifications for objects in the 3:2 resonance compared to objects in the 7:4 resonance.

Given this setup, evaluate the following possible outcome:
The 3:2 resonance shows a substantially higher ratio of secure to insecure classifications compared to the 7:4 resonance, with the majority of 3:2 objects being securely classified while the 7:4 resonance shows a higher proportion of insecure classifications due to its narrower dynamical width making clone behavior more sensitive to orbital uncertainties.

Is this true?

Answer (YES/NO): YES